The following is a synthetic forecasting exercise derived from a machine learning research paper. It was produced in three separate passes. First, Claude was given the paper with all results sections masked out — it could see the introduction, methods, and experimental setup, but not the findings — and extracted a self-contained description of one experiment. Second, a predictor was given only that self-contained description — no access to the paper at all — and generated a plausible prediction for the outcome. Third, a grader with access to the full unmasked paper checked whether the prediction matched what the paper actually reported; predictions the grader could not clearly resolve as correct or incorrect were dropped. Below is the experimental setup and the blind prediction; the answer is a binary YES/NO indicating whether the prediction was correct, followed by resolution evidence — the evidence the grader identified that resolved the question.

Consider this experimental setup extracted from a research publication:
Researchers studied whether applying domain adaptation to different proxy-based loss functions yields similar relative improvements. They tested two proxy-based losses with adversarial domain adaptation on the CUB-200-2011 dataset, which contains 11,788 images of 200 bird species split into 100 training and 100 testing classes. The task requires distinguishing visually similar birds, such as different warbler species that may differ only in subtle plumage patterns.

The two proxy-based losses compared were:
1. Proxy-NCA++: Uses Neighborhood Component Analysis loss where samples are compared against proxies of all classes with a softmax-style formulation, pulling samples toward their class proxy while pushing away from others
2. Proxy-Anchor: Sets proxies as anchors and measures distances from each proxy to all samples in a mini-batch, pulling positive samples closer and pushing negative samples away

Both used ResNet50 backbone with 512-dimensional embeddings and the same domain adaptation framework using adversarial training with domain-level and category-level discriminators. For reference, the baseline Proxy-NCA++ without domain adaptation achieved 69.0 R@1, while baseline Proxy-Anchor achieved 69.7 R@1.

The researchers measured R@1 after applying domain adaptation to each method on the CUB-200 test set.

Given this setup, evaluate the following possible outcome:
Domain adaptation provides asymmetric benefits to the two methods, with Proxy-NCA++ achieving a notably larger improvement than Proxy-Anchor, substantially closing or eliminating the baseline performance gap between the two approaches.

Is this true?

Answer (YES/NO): NO